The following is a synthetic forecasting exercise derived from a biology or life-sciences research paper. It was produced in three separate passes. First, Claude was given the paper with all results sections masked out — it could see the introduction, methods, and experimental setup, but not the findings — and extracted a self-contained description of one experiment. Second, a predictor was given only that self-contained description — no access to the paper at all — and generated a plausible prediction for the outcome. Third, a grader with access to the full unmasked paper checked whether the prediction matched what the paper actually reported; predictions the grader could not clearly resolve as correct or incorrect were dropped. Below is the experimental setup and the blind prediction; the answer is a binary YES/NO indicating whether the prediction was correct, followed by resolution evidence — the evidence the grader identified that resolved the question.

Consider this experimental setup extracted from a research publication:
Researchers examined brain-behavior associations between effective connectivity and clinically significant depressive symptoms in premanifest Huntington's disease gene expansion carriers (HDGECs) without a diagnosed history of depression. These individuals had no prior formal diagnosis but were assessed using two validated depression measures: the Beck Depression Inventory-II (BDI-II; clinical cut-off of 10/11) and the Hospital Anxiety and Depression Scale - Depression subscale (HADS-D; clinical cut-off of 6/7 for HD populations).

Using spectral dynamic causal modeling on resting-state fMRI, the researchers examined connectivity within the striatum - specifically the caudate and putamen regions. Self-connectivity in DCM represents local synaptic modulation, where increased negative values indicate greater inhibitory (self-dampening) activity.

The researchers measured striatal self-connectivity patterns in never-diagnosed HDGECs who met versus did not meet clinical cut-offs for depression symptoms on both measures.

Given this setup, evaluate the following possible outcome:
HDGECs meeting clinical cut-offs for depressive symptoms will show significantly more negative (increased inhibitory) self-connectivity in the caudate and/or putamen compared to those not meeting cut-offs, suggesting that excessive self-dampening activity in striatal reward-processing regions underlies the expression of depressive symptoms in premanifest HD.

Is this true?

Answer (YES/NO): NO